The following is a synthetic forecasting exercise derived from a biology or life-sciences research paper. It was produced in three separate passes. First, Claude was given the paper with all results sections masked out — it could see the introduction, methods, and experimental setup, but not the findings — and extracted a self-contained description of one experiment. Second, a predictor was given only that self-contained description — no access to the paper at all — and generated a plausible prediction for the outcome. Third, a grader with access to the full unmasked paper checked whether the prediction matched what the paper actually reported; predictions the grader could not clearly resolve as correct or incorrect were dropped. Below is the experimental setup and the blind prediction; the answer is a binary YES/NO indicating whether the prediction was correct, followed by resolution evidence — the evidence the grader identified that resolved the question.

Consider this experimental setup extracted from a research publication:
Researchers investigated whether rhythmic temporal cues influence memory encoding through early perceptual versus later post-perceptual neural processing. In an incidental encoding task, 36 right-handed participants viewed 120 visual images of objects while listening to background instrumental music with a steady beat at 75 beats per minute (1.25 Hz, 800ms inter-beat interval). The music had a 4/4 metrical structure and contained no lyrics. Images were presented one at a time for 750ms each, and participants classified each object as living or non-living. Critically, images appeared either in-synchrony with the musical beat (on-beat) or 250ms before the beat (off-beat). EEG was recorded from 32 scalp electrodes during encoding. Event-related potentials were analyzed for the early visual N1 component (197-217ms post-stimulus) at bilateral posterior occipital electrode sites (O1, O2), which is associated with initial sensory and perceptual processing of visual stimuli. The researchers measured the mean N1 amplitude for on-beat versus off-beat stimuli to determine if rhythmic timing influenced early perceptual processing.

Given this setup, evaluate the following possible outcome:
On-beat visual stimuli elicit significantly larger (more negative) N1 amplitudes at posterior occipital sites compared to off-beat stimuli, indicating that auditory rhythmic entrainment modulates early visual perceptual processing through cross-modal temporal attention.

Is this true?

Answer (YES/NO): NO